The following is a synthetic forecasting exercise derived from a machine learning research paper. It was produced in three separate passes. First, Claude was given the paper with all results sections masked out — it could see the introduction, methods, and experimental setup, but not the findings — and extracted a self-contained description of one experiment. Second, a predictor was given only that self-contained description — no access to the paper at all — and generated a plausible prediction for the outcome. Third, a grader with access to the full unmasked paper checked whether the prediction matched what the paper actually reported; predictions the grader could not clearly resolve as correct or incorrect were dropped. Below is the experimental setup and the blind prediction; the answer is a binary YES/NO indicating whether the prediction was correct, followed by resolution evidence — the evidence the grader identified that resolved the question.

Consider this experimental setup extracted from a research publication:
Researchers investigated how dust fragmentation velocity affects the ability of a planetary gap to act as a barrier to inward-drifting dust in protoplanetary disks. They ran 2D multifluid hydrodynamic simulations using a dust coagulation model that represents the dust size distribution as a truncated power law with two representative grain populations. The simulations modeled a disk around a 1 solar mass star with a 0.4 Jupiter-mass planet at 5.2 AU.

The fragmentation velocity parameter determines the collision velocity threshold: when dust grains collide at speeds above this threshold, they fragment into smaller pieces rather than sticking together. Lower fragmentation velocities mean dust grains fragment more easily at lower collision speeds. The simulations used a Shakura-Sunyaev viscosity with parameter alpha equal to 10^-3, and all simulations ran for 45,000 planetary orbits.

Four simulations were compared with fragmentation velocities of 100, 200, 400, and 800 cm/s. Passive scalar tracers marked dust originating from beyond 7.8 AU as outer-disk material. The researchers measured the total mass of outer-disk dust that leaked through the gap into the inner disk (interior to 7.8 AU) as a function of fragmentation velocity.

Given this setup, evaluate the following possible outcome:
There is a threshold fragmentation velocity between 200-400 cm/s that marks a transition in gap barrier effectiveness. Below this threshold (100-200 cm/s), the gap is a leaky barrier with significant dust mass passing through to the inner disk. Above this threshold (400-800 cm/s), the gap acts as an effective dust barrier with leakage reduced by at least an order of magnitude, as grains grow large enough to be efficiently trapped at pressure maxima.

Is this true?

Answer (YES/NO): NO